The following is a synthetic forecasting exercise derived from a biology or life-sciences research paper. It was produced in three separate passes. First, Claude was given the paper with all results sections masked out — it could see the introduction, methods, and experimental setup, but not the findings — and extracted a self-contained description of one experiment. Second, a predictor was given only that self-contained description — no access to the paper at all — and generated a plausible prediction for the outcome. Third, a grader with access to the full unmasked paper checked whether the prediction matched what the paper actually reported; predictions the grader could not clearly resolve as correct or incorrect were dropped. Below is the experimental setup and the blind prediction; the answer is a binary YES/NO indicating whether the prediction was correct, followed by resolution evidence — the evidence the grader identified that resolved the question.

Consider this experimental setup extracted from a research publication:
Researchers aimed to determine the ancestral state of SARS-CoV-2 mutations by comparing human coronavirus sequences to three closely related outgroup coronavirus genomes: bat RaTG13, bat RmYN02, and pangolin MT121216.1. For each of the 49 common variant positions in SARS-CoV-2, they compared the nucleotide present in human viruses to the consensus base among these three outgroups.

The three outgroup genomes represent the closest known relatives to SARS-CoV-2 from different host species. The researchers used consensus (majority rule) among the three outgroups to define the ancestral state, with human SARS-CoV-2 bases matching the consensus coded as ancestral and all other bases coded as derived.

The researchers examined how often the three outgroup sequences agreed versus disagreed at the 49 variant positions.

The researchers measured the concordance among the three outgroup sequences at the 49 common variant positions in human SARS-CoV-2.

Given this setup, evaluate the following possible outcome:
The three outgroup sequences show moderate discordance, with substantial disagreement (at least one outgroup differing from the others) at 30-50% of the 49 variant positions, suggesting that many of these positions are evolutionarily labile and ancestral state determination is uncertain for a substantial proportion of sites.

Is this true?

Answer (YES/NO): NO